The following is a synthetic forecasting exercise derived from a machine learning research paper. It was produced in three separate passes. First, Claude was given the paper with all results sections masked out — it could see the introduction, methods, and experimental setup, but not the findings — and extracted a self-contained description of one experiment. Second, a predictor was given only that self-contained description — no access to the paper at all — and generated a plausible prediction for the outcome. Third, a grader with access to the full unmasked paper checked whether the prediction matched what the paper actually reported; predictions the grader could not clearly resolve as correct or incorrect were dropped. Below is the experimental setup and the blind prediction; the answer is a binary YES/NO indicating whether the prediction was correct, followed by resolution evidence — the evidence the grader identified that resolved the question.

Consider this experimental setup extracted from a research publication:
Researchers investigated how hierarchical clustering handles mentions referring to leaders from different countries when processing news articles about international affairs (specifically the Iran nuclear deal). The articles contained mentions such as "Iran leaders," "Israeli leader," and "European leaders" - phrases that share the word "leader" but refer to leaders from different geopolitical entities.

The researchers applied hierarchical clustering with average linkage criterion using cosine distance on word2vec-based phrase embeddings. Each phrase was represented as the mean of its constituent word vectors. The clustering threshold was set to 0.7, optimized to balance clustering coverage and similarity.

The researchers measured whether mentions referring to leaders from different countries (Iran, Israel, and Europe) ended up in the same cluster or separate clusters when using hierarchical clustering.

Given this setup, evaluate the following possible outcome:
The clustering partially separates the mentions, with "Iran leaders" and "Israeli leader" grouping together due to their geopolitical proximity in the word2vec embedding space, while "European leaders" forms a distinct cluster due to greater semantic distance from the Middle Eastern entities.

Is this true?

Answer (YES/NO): NO